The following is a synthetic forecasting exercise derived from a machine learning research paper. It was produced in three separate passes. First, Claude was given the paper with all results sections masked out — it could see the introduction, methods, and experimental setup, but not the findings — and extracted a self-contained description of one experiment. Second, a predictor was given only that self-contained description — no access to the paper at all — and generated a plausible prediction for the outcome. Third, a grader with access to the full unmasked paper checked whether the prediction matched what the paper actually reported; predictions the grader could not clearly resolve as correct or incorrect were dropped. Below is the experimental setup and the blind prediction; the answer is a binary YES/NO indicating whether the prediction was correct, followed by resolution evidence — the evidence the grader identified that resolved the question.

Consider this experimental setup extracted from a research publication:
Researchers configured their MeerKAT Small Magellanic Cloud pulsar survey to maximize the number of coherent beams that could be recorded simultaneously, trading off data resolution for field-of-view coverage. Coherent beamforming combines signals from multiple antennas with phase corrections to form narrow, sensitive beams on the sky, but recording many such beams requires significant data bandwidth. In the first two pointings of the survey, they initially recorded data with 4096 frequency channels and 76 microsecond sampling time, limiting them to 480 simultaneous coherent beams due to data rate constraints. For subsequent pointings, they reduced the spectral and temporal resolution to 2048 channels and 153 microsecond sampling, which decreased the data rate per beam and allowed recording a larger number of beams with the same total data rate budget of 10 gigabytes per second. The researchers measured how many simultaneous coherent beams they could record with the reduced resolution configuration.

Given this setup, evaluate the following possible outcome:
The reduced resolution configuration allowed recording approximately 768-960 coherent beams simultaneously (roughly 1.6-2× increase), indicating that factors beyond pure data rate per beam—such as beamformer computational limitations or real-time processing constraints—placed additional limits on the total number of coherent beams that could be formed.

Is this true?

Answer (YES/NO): YES